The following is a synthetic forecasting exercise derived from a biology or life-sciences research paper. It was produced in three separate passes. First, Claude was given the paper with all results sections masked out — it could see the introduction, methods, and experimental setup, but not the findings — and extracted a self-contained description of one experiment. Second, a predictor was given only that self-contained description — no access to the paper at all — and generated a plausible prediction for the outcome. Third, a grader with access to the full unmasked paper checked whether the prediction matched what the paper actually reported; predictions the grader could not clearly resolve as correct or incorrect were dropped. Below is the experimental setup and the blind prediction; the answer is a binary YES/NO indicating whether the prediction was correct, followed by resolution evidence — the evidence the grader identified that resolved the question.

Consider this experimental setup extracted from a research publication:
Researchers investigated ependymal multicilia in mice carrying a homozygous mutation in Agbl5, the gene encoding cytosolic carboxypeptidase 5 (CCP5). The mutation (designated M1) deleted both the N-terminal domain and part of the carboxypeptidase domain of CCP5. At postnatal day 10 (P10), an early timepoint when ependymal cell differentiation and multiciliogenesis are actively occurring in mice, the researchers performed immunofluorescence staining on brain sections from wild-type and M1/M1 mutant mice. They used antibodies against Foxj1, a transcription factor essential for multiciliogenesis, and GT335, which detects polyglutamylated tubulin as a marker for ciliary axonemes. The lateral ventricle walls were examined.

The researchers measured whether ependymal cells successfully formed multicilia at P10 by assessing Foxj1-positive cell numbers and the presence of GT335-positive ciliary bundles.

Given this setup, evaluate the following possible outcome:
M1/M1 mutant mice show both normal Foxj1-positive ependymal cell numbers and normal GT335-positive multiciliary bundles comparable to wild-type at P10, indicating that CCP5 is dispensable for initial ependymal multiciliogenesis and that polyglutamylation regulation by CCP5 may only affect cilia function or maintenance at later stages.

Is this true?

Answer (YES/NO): NO